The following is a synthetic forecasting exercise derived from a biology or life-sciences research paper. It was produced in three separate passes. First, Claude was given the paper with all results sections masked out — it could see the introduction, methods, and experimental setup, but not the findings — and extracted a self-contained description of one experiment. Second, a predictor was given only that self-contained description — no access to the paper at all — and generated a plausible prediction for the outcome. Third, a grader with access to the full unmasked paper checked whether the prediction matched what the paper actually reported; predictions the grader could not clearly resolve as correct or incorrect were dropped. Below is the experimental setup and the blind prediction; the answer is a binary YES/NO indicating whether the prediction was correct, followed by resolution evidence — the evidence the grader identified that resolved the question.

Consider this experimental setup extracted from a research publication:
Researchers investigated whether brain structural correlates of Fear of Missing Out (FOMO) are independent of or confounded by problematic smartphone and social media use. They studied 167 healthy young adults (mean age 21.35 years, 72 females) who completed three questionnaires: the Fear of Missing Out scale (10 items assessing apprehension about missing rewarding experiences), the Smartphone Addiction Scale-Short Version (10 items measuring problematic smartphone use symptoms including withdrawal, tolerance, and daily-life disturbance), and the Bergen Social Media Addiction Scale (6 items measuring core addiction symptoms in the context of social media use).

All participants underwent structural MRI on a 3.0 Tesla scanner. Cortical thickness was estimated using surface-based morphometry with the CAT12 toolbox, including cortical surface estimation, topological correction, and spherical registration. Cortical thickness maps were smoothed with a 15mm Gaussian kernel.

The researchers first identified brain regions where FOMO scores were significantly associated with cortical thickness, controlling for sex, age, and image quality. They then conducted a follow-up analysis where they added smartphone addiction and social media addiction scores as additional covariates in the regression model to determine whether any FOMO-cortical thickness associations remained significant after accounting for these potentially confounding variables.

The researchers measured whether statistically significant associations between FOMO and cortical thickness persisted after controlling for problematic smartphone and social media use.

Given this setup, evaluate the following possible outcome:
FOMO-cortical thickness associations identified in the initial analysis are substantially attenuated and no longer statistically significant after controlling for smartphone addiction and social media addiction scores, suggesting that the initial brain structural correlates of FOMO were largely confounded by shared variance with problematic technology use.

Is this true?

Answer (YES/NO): NO